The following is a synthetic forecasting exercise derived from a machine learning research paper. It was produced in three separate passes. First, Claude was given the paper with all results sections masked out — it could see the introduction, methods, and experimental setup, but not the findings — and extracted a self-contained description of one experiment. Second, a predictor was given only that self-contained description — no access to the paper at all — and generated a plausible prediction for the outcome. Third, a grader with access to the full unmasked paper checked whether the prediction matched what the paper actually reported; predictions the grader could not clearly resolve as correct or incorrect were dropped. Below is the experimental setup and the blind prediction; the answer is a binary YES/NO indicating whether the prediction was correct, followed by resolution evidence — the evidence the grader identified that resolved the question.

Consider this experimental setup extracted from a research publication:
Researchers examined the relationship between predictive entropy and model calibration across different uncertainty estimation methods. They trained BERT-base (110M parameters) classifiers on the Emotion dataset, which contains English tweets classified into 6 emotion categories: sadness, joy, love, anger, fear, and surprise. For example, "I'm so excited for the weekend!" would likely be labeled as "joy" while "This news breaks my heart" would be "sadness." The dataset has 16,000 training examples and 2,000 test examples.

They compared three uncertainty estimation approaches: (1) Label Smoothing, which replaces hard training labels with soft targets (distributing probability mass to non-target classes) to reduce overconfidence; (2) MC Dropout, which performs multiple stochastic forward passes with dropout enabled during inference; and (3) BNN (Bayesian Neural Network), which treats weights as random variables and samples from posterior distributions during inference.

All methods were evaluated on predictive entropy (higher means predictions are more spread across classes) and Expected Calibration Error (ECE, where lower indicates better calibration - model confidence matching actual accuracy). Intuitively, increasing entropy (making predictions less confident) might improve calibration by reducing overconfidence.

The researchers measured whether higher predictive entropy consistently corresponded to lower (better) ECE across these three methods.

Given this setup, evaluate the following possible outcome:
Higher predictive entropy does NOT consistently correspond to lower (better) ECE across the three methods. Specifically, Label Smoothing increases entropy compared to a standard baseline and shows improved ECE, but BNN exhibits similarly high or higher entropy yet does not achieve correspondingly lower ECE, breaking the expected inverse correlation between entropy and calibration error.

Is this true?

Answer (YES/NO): NO